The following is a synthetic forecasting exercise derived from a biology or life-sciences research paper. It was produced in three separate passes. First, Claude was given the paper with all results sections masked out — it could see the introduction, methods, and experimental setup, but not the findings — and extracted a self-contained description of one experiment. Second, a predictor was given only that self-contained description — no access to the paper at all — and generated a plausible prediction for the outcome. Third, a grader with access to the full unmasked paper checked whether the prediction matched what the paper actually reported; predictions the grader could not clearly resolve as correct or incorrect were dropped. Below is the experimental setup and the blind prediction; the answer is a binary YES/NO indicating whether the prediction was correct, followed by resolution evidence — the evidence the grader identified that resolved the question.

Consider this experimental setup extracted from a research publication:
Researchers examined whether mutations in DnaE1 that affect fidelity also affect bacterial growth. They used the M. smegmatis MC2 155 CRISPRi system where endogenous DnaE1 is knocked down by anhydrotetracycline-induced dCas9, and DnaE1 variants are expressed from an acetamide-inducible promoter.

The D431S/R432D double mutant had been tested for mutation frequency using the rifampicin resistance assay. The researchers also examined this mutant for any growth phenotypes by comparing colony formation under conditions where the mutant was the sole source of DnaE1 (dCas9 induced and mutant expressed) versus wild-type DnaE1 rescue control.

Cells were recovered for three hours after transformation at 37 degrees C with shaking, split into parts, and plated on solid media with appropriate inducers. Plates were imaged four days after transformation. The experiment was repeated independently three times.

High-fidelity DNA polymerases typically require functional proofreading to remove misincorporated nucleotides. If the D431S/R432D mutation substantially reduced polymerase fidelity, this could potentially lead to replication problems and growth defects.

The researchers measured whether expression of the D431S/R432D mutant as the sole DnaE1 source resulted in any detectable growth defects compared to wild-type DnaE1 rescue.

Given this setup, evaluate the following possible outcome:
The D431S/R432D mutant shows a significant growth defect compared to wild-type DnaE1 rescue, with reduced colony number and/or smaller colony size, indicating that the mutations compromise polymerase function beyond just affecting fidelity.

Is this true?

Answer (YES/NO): NO